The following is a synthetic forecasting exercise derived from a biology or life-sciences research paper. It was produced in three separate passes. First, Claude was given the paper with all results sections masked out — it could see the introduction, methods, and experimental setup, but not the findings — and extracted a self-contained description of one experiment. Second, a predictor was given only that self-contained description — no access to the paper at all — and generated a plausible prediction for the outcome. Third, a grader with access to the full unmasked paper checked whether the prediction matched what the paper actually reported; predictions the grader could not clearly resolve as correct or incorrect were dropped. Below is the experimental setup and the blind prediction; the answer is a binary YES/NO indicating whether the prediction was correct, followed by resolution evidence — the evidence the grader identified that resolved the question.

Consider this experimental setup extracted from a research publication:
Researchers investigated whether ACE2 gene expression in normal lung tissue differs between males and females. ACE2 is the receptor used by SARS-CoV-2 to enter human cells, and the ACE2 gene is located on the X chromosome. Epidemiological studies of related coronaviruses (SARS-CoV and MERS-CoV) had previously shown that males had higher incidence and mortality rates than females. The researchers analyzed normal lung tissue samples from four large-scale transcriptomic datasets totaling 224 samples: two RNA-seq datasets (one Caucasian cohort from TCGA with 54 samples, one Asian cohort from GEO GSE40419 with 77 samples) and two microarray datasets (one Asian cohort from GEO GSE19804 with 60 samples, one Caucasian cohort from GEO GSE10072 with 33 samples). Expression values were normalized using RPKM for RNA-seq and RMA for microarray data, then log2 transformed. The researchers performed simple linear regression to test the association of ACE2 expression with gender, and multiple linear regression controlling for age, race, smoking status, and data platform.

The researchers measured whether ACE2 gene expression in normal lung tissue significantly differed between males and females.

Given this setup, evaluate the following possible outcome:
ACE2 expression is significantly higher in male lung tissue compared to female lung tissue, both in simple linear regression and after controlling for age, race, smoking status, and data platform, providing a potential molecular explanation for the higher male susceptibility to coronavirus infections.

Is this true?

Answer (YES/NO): NO